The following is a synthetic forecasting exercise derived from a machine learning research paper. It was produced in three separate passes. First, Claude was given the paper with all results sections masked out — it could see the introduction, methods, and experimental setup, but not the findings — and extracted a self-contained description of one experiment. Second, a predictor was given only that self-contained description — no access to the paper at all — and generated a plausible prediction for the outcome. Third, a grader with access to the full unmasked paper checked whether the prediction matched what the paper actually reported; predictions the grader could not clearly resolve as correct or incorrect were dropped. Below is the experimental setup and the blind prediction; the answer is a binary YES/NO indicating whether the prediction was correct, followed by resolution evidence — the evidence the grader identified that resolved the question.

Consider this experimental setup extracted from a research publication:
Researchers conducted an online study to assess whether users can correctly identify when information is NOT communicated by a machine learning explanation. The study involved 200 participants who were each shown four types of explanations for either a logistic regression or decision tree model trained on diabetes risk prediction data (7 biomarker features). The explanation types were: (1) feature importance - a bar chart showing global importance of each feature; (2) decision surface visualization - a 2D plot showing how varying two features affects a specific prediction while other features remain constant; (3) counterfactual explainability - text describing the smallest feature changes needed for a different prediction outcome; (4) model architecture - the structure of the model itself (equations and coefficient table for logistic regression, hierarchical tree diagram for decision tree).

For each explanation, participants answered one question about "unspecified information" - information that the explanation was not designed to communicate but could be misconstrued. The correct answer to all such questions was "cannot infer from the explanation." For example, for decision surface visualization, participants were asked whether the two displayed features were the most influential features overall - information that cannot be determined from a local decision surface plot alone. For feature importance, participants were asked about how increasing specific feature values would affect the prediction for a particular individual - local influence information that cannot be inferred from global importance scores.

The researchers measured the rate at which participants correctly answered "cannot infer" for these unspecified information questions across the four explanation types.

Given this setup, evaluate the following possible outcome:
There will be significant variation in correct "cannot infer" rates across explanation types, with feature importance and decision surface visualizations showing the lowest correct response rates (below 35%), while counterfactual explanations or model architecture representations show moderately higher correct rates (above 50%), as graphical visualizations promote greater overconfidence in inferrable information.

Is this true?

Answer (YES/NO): NO